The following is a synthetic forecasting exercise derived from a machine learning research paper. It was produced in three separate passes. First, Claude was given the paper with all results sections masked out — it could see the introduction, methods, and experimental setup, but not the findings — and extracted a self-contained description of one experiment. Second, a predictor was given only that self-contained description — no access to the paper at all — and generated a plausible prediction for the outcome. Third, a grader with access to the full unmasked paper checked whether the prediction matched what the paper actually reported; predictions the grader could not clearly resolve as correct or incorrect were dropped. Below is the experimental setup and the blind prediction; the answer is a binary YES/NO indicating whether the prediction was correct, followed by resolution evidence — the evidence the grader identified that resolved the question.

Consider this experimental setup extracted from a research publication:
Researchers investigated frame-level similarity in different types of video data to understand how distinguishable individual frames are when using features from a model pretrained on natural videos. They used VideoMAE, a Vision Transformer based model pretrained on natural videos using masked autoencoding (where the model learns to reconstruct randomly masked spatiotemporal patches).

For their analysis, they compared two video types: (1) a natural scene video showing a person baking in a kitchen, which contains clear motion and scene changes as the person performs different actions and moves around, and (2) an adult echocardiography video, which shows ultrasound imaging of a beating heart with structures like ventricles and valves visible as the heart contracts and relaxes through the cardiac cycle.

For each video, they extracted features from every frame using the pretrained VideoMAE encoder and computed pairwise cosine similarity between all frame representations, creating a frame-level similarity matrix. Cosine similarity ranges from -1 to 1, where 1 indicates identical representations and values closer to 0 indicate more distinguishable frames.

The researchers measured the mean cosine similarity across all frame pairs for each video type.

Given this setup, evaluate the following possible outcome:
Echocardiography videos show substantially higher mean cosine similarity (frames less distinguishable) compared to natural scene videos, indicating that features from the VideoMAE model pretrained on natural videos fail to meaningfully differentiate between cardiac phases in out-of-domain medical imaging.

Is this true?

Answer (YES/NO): YES